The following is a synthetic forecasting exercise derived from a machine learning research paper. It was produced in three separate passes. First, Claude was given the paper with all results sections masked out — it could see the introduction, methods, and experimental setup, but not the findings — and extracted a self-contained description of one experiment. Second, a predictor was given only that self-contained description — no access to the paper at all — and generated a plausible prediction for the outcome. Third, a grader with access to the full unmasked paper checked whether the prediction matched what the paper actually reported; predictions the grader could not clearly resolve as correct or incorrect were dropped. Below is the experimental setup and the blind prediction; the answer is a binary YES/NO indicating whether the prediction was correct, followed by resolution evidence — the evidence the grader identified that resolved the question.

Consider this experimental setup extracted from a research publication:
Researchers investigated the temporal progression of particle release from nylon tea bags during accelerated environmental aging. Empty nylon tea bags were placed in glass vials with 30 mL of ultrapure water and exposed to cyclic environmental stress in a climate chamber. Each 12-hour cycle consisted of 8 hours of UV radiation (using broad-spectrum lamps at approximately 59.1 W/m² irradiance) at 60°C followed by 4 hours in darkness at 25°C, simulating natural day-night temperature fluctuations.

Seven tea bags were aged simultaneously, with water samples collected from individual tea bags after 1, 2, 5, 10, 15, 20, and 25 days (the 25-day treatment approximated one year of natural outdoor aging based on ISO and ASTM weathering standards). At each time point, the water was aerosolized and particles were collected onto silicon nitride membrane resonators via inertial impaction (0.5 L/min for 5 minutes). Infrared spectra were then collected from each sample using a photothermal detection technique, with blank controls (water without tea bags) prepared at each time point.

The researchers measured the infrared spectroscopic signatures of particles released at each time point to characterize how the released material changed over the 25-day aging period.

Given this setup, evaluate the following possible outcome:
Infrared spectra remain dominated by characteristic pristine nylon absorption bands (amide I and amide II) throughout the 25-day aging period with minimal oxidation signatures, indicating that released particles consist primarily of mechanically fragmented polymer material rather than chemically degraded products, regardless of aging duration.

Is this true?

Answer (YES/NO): NO